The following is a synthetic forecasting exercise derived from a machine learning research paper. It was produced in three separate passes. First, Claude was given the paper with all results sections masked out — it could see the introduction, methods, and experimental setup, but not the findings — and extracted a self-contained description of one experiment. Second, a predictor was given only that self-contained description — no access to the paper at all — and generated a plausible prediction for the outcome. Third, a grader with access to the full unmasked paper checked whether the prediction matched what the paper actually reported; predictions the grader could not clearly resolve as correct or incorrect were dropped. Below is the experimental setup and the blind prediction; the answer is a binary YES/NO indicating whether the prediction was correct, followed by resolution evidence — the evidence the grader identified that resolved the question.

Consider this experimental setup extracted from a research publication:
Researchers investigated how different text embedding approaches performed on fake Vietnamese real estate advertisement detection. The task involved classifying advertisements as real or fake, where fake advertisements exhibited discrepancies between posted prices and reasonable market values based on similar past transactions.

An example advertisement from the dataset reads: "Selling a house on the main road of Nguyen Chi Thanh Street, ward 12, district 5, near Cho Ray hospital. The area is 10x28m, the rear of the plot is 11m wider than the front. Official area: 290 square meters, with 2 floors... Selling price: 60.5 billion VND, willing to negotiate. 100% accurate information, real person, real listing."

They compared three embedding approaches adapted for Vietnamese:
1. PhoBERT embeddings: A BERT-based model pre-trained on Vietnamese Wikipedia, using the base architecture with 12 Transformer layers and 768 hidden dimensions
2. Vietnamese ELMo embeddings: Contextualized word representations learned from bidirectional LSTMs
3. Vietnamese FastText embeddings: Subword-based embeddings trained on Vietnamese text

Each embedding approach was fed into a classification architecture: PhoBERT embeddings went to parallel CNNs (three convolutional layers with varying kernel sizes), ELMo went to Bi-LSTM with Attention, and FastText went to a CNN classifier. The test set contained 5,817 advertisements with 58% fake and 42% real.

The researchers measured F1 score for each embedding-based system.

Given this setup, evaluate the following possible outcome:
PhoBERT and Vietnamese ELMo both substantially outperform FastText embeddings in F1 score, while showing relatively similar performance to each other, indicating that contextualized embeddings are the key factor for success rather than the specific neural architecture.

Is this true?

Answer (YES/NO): NO